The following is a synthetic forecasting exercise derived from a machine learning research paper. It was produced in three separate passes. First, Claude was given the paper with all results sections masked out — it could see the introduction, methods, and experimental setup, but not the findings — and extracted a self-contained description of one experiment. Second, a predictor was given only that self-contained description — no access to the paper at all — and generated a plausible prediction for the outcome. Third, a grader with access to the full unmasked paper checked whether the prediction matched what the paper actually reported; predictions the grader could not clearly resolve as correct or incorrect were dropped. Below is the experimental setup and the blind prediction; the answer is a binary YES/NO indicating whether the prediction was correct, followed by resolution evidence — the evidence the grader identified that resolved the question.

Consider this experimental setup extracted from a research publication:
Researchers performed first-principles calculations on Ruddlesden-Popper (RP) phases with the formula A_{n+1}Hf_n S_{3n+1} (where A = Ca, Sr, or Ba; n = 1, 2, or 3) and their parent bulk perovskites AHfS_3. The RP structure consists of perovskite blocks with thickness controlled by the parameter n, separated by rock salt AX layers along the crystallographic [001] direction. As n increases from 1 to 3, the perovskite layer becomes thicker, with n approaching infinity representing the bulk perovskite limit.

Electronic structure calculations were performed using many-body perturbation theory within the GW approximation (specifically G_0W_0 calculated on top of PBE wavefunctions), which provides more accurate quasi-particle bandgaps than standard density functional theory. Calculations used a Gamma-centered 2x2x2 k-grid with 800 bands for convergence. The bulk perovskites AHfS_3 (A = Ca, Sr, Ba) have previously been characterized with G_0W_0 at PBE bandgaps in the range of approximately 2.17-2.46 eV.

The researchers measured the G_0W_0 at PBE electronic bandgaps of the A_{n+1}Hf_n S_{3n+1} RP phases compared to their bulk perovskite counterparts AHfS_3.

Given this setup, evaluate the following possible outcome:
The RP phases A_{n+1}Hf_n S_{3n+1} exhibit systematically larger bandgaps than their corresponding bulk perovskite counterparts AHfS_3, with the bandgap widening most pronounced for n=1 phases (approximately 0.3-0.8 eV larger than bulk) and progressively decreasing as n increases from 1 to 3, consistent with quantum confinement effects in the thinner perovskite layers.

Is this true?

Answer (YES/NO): NO